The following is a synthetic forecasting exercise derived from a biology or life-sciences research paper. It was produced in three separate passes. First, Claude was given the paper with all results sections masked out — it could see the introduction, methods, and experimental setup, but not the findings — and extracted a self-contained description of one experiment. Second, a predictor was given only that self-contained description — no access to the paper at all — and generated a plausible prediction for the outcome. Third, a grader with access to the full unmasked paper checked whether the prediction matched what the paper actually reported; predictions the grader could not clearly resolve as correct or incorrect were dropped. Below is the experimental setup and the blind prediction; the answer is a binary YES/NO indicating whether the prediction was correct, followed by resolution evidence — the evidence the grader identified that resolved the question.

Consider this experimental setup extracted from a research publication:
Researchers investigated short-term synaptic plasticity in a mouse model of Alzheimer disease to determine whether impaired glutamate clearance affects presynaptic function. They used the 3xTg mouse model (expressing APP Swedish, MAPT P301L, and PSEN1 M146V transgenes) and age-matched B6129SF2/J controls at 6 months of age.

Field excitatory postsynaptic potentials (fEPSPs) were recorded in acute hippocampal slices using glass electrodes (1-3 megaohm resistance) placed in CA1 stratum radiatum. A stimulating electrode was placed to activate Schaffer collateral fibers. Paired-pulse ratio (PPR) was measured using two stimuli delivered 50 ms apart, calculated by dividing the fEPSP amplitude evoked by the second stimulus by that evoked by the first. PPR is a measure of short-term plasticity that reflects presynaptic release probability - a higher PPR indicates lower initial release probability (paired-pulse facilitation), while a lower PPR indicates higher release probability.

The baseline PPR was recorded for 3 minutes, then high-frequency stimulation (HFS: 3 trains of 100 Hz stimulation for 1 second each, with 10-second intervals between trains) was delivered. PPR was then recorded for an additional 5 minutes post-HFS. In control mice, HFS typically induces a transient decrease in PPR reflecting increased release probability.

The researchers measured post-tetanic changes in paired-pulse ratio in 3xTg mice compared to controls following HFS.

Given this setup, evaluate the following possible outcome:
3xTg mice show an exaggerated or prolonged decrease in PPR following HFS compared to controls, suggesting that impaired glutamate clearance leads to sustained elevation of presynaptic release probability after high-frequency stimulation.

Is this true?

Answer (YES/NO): NO